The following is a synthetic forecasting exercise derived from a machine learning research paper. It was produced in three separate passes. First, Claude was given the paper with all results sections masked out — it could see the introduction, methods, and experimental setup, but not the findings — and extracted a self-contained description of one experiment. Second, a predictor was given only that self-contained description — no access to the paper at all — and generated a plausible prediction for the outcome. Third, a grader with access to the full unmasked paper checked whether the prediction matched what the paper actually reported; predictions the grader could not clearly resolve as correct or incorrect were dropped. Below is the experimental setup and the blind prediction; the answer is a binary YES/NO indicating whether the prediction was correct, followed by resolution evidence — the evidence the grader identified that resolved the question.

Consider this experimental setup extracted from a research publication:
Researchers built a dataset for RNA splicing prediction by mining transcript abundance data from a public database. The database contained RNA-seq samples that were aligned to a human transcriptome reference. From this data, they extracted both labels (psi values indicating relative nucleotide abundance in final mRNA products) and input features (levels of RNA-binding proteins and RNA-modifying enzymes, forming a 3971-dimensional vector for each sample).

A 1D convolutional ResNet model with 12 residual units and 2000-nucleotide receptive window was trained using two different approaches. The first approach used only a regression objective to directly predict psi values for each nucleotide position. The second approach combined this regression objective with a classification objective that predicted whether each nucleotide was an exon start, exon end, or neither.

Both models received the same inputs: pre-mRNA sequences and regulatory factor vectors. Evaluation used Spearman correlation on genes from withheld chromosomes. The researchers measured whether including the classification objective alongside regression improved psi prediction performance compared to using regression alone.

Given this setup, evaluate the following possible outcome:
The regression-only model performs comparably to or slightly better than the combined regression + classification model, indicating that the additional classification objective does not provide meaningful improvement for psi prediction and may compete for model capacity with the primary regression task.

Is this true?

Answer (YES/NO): YES